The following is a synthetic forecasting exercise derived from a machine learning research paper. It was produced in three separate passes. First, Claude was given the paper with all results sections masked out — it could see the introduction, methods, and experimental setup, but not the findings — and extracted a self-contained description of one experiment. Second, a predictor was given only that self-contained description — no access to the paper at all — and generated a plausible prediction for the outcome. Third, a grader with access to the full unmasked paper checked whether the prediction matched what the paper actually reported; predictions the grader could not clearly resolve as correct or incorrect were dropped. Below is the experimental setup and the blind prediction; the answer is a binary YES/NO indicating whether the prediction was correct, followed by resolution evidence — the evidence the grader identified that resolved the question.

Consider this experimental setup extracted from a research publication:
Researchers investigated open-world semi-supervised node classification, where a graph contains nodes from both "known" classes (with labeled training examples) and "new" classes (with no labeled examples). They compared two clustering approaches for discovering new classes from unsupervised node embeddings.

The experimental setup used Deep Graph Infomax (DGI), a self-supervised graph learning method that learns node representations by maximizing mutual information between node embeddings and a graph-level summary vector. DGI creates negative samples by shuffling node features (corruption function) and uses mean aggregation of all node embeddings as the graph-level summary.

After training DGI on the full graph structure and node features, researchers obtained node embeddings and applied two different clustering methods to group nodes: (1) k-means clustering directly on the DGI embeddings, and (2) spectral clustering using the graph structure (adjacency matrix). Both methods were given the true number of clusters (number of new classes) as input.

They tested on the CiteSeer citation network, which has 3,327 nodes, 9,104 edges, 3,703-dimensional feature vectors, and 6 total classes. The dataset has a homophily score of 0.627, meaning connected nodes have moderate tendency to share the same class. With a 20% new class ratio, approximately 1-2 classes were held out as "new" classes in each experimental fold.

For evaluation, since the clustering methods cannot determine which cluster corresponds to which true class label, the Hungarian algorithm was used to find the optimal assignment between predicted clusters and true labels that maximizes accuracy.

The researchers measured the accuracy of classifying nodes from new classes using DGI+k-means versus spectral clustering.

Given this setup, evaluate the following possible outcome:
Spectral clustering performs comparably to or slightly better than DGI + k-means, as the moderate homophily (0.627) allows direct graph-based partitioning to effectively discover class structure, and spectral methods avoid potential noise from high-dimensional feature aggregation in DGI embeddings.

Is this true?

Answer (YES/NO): NO